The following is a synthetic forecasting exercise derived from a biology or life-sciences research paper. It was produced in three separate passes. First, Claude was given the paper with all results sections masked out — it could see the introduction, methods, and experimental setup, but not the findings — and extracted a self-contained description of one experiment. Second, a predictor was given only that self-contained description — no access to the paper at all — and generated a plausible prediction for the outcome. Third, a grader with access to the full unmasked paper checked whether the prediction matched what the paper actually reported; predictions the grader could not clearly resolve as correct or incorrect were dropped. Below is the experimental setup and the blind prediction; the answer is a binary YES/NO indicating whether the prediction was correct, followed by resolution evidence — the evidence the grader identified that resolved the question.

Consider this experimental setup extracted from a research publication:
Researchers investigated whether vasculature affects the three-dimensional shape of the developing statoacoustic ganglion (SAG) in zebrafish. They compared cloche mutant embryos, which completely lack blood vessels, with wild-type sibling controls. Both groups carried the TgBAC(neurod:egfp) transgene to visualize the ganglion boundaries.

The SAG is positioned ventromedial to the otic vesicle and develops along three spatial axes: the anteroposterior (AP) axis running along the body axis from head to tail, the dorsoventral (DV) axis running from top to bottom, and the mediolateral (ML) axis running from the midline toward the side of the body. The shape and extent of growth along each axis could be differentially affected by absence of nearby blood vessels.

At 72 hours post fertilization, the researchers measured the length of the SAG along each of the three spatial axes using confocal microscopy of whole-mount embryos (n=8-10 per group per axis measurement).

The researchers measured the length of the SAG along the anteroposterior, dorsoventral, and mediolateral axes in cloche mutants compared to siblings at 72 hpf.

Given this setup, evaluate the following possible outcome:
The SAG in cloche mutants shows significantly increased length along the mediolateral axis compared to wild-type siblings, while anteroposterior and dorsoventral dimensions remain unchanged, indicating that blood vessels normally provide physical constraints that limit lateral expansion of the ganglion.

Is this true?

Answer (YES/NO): YES